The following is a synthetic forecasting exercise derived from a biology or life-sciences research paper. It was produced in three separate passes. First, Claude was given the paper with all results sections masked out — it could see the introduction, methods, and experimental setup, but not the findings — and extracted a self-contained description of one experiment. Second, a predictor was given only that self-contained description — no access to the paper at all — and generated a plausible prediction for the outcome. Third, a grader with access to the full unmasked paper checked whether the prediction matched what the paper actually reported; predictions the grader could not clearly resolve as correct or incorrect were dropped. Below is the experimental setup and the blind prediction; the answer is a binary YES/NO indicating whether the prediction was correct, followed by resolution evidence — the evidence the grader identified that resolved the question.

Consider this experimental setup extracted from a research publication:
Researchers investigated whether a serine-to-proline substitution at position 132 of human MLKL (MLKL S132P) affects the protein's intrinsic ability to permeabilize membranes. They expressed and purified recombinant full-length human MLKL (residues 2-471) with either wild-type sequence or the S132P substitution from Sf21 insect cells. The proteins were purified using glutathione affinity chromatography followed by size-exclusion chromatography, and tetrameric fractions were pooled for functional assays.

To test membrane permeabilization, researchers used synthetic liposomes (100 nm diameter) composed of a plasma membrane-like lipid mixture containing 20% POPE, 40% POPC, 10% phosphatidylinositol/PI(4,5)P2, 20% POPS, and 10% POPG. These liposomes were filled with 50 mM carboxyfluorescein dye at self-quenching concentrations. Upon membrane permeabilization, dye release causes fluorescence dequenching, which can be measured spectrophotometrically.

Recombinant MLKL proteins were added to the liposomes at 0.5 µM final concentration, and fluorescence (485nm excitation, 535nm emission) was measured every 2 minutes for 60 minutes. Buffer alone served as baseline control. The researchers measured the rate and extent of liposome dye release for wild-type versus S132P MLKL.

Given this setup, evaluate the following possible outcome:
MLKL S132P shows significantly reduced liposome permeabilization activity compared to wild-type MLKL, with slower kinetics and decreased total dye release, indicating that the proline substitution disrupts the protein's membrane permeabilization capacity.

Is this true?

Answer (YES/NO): NO